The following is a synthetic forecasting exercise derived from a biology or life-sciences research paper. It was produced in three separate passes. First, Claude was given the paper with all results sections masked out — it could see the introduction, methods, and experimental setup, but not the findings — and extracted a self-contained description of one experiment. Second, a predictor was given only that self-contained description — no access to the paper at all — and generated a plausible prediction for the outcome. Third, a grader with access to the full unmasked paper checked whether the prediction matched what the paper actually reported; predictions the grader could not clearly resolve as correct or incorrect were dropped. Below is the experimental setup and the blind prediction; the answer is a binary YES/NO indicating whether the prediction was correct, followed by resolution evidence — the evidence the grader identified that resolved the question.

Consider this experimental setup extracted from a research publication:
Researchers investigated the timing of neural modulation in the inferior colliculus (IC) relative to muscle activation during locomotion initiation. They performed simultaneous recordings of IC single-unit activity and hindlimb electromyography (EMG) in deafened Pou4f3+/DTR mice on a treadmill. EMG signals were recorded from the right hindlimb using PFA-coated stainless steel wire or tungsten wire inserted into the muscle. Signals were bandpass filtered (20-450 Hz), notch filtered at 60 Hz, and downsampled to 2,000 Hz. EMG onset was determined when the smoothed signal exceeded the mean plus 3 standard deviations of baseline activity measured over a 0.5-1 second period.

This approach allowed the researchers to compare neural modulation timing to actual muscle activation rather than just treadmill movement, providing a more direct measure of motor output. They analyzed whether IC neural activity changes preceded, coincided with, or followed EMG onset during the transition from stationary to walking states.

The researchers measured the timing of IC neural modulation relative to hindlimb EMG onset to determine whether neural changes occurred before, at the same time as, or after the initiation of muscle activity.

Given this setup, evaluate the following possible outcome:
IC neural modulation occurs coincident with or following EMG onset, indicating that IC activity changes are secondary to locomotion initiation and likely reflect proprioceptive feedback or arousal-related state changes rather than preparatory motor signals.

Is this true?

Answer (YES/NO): NO